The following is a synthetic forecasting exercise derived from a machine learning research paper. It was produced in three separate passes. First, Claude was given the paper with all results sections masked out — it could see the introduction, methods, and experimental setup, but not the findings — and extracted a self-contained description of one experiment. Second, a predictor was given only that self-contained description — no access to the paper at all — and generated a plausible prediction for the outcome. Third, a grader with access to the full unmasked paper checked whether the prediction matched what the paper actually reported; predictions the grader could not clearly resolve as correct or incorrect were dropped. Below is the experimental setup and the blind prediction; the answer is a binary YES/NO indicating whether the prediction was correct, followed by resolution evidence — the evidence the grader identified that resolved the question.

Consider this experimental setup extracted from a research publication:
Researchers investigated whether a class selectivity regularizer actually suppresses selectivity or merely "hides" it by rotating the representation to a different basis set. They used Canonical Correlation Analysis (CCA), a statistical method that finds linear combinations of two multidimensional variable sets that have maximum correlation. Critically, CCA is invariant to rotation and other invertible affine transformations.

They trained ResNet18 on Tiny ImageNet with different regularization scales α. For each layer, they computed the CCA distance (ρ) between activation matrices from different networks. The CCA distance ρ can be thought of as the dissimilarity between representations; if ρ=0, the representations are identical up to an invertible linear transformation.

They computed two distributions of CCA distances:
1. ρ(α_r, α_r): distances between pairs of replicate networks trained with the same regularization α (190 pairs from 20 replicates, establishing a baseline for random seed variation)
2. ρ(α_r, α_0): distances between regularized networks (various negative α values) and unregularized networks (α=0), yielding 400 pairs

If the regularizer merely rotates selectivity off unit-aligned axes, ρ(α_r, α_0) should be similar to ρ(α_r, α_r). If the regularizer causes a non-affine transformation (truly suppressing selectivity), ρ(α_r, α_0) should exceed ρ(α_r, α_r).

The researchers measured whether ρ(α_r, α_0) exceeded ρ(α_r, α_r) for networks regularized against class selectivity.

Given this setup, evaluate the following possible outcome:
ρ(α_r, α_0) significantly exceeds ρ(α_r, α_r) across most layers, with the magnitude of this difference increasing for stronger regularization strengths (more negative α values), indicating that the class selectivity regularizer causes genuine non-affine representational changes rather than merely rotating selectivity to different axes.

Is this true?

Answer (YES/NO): YES